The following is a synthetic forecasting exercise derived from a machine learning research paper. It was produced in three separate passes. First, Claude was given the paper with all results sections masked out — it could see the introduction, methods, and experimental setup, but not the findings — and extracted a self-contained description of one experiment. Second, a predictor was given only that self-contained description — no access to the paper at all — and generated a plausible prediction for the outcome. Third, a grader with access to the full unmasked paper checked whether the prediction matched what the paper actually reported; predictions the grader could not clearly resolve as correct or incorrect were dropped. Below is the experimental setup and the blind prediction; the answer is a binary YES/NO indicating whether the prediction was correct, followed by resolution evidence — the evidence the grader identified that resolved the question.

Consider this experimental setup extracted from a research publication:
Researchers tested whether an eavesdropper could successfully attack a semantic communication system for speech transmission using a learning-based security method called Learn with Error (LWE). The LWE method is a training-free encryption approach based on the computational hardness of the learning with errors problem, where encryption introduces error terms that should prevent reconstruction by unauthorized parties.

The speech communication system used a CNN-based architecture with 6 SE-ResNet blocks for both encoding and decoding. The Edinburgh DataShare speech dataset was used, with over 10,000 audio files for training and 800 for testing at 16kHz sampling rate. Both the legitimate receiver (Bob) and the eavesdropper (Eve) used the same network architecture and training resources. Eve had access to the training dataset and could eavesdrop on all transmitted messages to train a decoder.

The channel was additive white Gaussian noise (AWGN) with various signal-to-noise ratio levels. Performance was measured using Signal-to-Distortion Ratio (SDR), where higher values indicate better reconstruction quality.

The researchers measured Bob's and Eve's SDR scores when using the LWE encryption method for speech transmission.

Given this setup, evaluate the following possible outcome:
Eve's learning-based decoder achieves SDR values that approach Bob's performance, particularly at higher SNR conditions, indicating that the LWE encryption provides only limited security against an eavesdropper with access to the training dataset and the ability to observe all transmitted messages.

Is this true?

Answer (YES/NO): YES